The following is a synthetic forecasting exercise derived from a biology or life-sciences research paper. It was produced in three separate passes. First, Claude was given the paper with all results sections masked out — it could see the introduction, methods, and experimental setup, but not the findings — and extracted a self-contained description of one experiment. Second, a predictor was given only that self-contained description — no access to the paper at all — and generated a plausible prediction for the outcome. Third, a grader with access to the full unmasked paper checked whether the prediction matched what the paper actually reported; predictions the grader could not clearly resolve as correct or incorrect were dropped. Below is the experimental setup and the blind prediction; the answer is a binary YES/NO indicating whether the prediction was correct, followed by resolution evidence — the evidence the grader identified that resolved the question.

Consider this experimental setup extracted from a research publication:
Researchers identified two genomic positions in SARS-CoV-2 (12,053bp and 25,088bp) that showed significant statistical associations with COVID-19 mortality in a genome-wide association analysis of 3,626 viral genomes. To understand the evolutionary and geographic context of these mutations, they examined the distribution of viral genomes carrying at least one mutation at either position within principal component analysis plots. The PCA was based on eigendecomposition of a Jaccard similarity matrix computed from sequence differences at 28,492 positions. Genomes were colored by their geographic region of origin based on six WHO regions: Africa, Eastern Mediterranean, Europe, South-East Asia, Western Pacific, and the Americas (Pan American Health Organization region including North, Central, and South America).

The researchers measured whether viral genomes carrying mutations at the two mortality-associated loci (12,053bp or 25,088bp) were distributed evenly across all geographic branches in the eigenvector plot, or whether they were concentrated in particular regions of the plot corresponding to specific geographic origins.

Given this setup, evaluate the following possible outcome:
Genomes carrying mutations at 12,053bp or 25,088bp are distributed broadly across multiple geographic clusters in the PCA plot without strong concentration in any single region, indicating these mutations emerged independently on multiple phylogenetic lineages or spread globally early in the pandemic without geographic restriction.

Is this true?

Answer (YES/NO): NO